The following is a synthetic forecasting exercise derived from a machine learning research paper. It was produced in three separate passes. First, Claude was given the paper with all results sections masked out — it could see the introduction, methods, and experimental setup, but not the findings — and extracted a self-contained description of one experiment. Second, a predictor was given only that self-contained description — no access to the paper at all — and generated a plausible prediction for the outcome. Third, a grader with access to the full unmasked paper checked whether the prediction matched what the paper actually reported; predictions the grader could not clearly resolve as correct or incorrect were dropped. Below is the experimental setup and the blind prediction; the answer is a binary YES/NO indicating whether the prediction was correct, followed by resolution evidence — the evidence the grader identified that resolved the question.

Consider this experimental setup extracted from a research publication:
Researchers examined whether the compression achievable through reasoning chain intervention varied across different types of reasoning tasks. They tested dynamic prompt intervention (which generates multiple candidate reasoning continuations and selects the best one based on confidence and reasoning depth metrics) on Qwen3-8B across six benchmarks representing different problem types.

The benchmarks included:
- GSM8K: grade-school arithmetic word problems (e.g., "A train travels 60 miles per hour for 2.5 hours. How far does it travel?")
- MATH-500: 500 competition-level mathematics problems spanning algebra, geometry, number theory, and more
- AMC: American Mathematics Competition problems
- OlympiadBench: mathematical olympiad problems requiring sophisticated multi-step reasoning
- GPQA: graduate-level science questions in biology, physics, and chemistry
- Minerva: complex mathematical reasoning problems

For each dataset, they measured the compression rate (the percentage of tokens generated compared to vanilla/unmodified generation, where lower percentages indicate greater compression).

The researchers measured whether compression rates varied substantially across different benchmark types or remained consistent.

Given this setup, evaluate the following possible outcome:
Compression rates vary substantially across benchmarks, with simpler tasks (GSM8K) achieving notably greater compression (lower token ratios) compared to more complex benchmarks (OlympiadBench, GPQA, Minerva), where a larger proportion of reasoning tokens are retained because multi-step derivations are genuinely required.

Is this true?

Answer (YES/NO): NO